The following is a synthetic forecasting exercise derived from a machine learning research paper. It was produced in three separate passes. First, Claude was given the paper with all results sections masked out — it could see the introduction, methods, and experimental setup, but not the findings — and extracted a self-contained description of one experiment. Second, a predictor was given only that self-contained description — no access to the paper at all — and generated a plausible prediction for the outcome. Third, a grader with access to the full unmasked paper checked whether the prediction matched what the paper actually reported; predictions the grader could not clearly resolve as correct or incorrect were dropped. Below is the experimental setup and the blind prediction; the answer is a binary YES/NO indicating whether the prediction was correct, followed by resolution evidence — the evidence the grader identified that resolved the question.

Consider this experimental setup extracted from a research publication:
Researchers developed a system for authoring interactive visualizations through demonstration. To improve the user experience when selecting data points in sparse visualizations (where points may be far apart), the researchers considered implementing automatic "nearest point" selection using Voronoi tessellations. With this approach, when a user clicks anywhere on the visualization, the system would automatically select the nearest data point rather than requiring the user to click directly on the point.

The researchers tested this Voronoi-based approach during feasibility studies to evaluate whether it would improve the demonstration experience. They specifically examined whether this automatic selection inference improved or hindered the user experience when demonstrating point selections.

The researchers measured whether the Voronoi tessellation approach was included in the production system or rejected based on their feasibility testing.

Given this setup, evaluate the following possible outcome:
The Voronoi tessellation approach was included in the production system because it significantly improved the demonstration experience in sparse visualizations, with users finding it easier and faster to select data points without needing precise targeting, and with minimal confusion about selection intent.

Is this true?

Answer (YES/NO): NO